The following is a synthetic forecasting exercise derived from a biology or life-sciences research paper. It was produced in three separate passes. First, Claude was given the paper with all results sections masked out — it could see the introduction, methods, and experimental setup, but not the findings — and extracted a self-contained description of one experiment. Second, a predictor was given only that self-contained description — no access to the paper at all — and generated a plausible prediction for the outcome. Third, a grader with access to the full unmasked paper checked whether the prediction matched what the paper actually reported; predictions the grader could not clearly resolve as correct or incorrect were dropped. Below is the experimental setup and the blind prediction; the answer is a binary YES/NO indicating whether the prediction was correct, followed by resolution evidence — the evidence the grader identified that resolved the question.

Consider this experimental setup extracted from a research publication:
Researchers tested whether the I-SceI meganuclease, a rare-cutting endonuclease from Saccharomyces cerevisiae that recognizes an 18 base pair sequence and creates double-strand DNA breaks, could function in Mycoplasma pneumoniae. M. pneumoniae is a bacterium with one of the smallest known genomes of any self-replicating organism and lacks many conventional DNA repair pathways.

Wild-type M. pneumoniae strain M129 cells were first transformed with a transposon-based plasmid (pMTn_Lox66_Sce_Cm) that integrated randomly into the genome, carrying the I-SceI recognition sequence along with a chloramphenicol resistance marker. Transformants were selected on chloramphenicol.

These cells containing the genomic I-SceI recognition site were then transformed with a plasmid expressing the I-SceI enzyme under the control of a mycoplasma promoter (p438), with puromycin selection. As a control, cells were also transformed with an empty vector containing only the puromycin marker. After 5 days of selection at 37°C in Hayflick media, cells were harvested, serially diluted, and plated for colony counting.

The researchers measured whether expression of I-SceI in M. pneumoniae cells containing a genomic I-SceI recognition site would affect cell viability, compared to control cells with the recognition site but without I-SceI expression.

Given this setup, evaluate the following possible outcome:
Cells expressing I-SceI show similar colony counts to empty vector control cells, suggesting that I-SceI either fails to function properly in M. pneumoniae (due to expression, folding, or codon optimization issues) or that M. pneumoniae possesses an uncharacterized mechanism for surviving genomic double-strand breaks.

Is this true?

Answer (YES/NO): NO